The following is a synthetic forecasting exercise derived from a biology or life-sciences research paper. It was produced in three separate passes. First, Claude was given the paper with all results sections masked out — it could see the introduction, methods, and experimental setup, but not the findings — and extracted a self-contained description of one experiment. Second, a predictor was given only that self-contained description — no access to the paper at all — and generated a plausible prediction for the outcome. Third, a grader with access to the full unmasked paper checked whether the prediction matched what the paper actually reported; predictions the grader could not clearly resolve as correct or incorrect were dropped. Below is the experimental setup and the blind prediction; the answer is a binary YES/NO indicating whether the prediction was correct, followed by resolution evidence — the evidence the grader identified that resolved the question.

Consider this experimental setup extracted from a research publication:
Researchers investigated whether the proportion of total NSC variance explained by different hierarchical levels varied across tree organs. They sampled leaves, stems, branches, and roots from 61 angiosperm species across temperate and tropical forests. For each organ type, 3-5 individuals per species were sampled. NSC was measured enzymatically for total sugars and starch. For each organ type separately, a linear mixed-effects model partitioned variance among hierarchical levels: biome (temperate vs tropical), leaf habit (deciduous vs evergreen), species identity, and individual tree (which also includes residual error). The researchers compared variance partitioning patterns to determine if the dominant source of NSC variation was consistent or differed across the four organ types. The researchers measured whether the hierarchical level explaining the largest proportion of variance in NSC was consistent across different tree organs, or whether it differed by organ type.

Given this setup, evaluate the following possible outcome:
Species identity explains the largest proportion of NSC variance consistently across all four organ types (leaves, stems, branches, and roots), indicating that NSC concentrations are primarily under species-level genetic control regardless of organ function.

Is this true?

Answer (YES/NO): NO